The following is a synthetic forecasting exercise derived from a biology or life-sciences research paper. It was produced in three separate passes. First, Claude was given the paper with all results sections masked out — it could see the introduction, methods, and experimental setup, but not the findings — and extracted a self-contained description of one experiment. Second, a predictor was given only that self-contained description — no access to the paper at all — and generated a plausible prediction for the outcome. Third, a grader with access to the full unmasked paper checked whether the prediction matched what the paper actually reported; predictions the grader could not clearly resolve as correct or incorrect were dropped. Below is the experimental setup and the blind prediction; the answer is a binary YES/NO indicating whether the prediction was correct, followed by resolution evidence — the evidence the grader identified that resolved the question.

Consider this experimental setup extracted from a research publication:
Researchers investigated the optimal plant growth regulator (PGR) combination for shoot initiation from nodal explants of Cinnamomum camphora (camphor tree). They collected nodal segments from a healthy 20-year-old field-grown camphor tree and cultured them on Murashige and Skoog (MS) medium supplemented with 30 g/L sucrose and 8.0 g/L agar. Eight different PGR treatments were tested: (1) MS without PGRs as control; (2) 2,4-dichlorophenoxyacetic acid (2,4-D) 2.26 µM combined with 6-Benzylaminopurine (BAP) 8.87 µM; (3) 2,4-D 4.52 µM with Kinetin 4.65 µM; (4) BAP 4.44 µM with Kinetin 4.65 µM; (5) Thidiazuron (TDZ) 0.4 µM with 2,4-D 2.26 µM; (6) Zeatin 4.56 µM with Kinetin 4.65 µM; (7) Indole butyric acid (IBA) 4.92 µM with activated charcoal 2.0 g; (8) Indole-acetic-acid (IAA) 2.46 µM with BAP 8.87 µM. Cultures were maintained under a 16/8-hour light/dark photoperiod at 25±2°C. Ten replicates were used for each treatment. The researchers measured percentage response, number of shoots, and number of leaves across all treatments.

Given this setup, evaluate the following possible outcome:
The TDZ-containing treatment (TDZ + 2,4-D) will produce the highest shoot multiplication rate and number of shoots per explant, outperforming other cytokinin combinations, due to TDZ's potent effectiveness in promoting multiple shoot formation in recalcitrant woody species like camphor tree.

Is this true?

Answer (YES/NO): NO